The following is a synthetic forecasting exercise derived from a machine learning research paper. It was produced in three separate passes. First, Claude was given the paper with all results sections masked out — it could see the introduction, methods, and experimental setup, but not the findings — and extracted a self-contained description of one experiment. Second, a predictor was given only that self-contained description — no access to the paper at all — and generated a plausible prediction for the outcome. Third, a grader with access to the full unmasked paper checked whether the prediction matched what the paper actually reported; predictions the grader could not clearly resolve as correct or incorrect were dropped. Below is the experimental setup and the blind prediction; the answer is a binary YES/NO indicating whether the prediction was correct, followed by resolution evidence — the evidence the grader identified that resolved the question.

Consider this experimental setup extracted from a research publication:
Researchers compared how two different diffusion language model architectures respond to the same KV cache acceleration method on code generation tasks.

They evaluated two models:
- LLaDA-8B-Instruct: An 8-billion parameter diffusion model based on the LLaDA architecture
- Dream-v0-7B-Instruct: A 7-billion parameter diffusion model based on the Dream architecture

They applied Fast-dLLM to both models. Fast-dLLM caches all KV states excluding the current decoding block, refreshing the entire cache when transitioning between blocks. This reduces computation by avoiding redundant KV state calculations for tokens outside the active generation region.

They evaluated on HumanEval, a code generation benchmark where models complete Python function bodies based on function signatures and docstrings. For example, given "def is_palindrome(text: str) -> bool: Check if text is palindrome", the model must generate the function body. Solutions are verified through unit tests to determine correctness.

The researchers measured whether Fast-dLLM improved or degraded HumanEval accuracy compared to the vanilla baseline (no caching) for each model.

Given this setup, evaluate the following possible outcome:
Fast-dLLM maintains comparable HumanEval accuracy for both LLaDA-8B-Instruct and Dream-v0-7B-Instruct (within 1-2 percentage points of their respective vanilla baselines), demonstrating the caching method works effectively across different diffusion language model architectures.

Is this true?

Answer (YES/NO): NO